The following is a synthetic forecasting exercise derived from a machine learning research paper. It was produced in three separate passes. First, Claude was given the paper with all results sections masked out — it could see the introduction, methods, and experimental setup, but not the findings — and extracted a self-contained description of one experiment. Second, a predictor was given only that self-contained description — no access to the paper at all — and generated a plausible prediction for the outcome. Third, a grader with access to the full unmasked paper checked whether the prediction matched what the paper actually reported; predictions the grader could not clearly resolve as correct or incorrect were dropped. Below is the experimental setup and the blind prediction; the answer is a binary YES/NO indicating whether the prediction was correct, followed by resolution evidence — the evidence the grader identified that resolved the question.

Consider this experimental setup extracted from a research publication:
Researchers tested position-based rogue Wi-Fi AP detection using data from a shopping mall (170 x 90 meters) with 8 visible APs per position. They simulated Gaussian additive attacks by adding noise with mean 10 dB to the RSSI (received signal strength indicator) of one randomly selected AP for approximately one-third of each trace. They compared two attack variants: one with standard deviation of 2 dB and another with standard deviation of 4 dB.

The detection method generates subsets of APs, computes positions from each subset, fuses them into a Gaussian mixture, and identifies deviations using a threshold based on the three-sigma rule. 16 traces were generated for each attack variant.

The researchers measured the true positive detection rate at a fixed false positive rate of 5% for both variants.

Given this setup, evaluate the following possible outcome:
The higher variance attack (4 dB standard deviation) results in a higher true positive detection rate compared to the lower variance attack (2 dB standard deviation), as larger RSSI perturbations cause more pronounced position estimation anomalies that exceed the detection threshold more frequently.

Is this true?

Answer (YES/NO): NO